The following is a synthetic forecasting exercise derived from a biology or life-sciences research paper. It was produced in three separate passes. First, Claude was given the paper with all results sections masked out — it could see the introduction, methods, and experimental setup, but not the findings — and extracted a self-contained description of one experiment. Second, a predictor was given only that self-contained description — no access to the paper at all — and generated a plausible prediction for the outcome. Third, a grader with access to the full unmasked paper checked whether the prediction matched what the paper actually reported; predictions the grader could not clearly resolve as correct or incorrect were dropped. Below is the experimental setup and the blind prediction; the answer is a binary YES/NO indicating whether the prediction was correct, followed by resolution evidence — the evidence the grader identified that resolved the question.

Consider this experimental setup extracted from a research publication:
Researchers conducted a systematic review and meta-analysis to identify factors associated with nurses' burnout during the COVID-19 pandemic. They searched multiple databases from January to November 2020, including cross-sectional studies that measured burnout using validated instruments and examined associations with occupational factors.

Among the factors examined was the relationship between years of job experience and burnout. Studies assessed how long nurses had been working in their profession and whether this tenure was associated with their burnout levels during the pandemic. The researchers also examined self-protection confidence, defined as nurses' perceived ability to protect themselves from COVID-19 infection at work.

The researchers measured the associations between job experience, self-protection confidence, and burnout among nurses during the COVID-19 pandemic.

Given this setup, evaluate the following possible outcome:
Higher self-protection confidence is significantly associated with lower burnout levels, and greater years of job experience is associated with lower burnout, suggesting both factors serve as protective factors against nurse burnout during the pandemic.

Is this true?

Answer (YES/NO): YES